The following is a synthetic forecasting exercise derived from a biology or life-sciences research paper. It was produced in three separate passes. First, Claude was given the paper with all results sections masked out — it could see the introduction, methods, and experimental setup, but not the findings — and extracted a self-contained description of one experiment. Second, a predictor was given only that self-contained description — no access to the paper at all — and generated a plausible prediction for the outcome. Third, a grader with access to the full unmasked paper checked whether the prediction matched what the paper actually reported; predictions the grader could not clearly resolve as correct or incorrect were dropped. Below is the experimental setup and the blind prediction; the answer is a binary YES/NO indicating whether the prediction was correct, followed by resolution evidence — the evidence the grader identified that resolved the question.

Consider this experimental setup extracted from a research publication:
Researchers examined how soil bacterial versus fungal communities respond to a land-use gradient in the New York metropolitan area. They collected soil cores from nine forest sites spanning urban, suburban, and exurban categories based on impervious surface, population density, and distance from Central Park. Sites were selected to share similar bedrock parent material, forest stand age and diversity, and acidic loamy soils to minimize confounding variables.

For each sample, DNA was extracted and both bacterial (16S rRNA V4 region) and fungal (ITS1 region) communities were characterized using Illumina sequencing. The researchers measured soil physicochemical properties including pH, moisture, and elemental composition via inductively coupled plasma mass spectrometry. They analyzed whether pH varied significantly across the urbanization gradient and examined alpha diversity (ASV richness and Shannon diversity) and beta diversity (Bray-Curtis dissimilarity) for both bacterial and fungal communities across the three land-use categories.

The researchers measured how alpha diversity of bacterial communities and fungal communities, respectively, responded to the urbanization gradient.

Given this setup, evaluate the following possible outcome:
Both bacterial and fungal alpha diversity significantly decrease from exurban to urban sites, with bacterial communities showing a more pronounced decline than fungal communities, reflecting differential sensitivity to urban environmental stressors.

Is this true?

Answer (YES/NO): NO